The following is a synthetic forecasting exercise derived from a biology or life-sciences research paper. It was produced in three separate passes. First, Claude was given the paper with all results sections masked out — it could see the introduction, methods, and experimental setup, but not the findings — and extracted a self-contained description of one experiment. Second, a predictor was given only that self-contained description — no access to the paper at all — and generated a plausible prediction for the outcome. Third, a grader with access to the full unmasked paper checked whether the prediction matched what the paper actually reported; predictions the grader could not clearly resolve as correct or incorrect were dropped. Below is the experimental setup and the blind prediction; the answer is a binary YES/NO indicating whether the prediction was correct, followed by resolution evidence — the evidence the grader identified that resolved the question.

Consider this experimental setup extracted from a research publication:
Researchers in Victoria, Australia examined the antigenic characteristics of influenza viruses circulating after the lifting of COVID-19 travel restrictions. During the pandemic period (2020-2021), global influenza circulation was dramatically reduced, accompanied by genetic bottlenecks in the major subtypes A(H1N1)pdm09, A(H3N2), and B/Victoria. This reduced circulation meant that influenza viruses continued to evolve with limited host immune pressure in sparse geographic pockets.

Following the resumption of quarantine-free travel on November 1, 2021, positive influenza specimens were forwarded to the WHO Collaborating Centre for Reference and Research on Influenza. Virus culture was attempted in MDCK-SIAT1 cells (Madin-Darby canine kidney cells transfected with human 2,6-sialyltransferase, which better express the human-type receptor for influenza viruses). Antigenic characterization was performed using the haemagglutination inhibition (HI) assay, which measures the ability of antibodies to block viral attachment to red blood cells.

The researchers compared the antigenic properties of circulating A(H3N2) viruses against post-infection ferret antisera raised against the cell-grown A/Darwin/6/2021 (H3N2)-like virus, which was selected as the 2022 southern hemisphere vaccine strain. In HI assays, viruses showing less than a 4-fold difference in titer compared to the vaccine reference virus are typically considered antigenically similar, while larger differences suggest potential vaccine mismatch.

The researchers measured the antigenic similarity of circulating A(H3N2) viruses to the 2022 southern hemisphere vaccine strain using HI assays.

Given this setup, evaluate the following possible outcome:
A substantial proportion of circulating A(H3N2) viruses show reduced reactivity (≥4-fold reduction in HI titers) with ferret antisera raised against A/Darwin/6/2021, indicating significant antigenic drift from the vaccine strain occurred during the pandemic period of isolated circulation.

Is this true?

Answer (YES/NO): NO